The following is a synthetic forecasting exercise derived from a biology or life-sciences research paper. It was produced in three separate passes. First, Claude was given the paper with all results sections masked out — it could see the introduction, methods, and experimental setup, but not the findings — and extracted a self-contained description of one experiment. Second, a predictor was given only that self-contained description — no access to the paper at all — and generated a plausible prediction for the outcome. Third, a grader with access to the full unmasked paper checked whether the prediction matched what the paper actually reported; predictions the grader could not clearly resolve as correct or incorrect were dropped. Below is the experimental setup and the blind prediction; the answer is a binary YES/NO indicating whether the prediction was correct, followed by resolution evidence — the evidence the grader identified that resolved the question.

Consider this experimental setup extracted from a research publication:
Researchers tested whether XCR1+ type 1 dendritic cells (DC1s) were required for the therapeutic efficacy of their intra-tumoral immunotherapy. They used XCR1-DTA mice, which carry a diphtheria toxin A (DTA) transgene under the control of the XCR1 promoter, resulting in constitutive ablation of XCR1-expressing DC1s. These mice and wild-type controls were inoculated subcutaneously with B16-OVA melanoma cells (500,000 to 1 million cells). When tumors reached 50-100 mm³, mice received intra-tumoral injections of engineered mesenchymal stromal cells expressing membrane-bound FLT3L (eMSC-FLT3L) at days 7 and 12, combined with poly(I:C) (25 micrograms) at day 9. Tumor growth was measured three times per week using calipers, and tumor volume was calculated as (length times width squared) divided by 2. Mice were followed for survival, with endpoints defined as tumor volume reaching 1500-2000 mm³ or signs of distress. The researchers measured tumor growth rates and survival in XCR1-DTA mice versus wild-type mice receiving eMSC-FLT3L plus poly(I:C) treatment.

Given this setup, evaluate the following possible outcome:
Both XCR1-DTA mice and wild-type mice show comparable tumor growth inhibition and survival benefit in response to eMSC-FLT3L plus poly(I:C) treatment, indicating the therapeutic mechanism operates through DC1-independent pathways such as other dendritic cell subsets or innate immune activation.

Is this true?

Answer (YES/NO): NO